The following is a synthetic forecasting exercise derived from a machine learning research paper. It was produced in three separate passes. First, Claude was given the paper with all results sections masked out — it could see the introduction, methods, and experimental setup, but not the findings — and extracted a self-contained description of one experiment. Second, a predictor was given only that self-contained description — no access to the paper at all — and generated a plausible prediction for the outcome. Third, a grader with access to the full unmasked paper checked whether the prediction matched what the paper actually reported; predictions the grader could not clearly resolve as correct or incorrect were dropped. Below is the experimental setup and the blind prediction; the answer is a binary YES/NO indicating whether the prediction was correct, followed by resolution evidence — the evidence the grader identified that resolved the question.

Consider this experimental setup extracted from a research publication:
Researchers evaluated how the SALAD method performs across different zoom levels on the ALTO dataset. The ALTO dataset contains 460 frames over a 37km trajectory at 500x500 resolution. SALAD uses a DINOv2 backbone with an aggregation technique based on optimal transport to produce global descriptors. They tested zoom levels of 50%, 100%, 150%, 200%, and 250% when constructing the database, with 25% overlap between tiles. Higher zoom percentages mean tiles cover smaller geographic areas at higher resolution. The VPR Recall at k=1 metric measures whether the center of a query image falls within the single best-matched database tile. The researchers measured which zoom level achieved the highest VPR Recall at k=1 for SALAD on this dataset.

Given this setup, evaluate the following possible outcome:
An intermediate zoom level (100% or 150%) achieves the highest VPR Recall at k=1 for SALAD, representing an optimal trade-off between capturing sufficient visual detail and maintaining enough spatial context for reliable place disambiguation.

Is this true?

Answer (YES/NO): NO